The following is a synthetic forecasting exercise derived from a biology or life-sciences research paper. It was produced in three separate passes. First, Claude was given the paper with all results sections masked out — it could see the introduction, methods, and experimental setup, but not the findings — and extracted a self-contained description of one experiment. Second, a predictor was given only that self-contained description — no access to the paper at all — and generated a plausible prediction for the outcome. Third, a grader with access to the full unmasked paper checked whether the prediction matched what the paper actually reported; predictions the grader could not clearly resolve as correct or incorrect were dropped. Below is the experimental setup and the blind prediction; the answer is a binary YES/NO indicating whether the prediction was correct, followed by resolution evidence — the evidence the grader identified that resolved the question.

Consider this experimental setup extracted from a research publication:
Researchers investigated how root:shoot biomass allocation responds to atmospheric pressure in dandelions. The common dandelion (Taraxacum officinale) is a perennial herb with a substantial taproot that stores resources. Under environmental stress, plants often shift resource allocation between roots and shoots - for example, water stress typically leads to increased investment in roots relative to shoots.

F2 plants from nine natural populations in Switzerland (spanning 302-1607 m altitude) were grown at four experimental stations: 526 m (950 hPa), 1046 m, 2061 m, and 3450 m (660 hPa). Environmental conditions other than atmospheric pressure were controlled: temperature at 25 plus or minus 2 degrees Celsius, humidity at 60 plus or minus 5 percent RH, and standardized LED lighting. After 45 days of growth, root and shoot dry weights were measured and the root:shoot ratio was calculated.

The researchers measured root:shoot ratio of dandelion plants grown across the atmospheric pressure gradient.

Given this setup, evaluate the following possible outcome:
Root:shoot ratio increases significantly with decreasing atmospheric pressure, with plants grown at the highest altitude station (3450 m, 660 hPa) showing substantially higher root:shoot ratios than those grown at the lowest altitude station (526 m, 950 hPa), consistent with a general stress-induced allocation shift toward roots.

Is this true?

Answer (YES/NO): NO